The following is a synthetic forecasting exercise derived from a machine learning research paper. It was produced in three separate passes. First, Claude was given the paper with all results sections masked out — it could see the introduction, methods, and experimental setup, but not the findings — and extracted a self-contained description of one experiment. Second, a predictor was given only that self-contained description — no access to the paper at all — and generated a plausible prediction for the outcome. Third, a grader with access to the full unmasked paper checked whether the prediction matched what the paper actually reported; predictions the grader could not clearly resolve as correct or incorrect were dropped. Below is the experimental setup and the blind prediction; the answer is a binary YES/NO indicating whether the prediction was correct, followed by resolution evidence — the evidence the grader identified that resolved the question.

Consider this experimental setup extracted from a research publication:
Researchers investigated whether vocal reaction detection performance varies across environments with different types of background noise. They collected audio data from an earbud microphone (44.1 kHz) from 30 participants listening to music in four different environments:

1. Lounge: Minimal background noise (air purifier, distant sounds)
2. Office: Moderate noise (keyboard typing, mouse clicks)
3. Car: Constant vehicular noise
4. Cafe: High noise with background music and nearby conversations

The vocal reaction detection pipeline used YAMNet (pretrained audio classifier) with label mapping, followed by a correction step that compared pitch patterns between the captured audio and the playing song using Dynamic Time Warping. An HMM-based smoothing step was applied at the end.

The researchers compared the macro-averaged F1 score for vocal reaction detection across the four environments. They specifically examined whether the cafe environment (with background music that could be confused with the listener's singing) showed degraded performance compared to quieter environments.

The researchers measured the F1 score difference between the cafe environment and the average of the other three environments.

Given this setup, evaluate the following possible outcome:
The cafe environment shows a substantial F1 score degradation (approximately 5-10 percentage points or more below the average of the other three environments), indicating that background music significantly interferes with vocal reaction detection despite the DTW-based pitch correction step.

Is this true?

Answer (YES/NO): NO